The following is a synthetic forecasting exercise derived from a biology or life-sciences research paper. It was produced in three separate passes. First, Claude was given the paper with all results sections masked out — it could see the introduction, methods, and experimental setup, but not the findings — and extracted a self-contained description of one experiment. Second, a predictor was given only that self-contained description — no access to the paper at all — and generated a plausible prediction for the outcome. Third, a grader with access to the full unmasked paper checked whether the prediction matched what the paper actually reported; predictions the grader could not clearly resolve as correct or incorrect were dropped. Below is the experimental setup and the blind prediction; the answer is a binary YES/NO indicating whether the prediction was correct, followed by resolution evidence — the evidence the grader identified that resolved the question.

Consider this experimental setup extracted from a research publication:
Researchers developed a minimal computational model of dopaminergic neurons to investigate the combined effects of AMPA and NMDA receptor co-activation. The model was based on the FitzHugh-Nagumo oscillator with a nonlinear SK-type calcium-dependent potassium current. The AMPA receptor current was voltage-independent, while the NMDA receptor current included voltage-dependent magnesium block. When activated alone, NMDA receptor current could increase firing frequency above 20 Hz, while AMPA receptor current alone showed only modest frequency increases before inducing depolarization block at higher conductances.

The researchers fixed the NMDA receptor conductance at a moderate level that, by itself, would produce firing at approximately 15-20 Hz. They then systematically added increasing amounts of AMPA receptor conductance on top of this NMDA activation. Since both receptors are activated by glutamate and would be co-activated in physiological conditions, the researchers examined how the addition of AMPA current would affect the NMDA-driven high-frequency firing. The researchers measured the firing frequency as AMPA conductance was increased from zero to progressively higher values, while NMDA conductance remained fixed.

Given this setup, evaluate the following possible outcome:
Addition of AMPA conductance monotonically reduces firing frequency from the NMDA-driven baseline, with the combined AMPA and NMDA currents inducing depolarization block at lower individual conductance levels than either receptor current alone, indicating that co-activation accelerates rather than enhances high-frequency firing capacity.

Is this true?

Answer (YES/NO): NO